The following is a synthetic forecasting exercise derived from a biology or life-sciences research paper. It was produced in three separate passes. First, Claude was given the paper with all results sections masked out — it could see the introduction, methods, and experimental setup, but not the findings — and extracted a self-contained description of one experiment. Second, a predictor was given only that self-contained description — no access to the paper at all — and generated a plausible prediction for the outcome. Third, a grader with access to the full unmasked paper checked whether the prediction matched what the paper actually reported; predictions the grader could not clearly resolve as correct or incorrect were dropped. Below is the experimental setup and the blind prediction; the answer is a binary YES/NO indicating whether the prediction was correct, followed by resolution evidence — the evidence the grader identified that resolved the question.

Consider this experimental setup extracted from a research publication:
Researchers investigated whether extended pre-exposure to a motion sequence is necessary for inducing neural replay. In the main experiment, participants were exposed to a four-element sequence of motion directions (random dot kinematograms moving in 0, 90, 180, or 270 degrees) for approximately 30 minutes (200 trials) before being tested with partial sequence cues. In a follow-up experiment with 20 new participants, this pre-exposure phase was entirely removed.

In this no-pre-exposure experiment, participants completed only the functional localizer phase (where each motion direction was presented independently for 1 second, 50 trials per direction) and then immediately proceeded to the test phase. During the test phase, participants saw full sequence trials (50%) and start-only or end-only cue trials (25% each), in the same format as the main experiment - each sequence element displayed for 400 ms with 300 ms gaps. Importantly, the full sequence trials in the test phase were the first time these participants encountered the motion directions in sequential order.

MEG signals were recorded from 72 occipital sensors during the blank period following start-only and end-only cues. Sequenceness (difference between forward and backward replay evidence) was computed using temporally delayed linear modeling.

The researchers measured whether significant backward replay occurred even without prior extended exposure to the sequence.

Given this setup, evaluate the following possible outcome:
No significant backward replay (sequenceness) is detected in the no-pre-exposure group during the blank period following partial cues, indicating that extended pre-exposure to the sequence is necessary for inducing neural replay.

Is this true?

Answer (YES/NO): NO